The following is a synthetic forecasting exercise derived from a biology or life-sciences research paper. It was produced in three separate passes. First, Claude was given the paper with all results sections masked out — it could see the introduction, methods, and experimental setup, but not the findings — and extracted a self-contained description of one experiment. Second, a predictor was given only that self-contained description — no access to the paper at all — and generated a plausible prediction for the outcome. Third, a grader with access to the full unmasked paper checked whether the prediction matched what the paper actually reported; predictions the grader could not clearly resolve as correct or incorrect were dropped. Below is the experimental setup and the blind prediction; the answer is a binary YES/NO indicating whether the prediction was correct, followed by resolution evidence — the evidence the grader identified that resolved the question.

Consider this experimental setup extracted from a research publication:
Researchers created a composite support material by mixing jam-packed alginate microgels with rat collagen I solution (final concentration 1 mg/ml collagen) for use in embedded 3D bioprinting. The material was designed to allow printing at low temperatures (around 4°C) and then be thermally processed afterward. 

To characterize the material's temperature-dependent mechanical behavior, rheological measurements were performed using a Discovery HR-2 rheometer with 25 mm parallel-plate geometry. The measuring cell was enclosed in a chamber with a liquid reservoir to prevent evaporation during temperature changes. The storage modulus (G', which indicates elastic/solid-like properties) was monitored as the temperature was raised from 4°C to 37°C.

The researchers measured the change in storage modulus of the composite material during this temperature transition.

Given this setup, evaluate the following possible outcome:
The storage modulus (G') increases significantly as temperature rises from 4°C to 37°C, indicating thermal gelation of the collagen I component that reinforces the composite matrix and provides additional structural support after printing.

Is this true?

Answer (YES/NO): YES